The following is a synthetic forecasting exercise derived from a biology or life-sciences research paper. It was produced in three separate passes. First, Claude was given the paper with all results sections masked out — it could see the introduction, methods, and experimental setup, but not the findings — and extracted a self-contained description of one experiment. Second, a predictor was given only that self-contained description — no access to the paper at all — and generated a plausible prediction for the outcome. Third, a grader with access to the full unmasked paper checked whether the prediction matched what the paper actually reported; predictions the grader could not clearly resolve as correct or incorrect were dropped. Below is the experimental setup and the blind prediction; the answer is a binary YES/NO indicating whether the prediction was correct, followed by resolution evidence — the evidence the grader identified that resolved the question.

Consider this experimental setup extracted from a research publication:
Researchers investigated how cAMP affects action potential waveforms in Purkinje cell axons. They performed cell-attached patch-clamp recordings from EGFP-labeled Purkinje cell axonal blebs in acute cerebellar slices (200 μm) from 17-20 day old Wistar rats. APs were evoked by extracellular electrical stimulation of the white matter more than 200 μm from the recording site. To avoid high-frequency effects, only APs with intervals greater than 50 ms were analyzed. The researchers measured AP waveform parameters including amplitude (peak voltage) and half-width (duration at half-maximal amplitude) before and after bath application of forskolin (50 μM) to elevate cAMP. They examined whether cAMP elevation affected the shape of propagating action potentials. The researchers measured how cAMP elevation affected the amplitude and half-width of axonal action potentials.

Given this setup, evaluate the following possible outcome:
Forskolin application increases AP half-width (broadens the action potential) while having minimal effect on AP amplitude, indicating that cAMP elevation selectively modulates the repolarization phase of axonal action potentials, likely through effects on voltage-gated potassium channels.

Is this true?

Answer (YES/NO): NO